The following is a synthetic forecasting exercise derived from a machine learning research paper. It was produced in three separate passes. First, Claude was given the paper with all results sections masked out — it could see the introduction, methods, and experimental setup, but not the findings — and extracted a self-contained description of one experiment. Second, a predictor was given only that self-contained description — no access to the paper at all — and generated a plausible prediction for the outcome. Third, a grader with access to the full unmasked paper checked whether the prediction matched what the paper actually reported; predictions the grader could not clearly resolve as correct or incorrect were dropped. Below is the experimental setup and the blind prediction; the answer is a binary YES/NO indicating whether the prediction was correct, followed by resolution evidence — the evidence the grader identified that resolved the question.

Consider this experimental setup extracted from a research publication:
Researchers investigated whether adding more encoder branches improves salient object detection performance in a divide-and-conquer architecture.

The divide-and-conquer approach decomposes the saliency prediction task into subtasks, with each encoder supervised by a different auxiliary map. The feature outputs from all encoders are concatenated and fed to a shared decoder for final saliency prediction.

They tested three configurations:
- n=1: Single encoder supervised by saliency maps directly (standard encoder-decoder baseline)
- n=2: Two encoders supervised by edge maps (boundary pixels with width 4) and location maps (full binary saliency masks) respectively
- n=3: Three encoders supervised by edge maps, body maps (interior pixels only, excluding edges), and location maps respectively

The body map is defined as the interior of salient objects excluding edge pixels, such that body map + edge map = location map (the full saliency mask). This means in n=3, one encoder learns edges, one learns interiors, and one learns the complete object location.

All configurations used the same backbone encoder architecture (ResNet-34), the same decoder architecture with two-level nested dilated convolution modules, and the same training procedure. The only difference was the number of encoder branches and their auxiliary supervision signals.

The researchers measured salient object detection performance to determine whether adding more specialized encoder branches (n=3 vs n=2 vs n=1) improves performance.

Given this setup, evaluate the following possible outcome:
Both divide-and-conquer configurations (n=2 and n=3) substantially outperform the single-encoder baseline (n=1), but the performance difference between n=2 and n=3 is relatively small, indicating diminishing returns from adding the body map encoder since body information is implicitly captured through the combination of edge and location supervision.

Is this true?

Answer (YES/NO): NO